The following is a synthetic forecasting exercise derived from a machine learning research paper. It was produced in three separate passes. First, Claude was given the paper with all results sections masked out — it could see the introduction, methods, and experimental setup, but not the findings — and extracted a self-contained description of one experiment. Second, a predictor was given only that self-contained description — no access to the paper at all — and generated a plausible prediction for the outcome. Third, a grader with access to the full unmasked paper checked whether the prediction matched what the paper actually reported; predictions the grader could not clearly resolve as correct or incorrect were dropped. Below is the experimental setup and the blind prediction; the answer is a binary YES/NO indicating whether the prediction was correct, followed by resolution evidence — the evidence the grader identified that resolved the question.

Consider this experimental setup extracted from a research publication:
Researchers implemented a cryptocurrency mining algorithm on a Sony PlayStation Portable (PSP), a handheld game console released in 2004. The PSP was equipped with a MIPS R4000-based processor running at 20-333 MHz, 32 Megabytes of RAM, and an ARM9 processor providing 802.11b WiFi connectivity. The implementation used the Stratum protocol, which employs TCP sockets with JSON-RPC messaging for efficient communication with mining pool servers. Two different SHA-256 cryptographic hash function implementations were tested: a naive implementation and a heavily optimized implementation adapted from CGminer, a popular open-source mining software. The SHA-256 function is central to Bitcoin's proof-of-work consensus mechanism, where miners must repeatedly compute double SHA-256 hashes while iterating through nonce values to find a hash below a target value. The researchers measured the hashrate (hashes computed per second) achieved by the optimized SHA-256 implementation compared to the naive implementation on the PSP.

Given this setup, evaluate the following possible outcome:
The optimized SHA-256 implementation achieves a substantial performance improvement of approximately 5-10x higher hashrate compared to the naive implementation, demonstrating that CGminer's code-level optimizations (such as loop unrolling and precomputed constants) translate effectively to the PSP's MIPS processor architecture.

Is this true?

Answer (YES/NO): NO